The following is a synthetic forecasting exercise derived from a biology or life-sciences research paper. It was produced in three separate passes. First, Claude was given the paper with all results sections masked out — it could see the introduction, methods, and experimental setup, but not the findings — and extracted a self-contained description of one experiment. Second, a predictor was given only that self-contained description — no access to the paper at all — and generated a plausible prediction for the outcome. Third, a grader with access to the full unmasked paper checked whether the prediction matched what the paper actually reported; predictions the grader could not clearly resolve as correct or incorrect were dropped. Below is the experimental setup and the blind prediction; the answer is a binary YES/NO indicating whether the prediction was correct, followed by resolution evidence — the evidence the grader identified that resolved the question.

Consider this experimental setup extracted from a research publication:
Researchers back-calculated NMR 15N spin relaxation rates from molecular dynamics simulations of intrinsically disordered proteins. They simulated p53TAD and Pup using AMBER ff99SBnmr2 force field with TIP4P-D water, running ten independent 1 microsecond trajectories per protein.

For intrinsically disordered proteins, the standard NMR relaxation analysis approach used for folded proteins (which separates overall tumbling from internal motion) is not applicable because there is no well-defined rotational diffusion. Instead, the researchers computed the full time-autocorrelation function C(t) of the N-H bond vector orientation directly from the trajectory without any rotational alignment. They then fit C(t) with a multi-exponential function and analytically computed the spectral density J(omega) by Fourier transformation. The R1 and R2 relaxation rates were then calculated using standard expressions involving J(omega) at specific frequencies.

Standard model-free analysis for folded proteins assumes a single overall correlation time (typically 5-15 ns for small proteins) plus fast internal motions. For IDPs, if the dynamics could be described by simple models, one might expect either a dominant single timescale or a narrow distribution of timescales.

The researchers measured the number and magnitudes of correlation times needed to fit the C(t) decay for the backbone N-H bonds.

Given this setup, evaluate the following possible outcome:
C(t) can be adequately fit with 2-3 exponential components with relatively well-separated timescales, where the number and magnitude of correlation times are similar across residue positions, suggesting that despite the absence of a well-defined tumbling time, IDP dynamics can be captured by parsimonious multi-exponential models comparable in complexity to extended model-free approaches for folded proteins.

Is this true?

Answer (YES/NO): NO